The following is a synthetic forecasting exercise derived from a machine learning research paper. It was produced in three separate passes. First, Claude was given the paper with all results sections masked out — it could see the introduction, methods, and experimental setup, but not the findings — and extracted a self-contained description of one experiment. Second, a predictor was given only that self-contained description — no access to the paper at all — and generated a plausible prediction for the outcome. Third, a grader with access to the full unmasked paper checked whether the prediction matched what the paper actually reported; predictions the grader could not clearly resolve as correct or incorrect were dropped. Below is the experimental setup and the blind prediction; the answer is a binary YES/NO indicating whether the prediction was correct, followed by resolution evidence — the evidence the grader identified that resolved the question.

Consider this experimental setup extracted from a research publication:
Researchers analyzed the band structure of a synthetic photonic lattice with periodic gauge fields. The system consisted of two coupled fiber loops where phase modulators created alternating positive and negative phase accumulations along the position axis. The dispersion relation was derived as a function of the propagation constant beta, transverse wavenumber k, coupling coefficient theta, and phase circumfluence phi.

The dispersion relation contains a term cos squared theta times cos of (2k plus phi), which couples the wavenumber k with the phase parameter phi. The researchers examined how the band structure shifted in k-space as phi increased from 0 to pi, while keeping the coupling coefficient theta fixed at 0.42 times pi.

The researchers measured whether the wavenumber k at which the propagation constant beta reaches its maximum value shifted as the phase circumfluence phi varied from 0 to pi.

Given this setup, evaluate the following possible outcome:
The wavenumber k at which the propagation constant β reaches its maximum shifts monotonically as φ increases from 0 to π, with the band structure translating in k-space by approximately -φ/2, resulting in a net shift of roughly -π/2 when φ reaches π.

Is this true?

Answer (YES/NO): YES